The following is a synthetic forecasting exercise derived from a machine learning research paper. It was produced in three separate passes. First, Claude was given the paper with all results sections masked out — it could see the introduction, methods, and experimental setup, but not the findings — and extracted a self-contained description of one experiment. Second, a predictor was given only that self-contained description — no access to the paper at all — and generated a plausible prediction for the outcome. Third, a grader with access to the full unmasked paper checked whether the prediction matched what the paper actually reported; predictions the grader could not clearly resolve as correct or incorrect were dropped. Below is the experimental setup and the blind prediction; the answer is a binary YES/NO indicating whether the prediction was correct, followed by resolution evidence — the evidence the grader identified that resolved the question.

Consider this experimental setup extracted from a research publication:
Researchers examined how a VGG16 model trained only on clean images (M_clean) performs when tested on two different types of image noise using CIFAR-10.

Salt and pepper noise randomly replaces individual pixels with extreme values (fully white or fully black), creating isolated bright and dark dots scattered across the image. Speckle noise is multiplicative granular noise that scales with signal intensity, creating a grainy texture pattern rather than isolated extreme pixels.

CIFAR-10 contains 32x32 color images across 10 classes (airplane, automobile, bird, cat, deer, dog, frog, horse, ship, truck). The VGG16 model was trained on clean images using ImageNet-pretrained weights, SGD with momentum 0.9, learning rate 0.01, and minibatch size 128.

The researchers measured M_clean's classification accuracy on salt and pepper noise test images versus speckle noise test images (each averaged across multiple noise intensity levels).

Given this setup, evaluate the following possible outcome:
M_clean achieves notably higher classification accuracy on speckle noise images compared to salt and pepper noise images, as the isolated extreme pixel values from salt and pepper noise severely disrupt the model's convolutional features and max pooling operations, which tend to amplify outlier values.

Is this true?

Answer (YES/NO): NO